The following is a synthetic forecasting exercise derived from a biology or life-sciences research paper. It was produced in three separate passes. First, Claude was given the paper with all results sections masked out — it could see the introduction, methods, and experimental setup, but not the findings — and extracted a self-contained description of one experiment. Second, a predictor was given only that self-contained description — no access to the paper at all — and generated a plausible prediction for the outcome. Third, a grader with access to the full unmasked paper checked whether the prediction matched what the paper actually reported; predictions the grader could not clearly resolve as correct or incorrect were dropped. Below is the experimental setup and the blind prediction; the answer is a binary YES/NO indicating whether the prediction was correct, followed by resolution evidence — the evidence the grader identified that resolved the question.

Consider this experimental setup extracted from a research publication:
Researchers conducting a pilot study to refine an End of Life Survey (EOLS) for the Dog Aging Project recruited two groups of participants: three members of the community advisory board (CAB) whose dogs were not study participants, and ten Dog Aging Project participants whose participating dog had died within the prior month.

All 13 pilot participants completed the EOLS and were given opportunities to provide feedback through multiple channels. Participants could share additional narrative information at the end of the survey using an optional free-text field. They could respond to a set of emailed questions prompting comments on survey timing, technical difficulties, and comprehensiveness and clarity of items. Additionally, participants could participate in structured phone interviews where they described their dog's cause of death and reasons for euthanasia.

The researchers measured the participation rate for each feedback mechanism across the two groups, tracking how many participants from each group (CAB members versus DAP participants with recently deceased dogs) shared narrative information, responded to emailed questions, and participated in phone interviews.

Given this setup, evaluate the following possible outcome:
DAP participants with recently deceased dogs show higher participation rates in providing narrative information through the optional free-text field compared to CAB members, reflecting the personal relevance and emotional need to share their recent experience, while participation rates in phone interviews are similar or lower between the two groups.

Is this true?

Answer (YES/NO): NO